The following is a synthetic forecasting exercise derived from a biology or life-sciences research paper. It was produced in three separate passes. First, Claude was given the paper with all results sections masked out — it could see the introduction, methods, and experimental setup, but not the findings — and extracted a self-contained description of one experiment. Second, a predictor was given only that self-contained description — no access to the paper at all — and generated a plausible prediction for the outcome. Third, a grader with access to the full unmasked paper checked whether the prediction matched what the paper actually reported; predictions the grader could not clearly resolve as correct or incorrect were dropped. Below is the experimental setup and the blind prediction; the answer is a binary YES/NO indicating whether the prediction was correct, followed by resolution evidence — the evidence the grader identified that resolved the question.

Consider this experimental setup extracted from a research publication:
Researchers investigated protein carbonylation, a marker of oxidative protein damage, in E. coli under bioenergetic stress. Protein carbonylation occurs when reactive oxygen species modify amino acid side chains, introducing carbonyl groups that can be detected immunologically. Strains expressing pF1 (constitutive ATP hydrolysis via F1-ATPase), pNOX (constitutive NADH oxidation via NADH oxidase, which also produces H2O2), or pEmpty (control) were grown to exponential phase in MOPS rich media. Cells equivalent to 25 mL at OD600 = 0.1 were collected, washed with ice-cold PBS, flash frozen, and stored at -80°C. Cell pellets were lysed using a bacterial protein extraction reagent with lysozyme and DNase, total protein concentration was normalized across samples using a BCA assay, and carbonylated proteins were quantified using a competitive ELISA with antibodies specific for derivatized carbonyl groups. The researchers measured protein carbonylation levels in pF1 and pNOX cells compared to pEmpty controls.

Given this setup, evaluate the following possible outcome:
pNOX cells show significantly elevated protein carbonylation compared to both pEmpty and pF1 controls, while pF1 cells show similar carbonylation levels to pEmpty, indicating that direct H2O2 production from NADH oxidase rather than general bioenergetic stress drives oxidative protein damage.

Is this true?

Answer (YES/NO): NO